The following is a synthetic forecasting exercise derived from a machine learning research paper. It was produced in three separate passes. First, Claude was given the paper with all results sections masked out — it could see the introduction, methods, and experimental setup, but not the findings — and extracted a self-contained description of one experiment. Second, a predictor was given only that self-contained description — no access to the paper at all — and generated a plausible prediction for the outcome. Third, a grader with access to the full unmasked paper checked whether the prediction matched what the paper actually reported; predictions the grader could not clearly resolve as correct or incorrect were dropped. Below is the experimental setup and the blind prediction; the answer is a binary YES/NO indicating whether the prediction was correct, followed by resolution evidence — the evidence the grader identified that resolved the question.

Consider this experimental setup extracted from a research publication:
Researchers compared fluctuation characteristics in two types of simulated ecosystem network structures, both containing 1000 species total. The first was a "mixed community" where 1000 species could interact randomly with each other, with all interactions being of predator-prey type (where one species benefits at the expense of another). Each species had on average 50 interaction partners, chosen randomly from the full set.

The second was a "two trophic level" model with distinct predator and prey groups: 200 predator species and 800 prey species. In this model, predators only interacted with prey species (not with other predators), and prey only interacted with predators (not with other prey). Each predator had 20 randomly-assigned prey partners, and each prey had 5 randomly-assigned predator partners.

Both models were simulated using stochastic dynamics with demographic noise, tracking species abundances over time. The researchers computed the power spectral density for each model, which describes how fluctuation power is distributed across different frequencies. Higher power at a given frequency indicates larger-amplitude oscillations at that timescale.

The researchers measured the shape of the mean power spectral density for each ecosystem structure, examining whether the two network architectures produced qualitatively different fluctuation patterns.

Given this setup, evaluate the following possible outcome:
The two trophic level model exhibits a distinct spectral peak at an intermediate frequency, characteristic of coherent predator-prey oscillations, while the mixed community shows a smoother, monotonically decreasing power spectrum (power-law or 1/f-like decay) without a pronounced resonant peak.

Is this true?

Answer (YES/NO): NO